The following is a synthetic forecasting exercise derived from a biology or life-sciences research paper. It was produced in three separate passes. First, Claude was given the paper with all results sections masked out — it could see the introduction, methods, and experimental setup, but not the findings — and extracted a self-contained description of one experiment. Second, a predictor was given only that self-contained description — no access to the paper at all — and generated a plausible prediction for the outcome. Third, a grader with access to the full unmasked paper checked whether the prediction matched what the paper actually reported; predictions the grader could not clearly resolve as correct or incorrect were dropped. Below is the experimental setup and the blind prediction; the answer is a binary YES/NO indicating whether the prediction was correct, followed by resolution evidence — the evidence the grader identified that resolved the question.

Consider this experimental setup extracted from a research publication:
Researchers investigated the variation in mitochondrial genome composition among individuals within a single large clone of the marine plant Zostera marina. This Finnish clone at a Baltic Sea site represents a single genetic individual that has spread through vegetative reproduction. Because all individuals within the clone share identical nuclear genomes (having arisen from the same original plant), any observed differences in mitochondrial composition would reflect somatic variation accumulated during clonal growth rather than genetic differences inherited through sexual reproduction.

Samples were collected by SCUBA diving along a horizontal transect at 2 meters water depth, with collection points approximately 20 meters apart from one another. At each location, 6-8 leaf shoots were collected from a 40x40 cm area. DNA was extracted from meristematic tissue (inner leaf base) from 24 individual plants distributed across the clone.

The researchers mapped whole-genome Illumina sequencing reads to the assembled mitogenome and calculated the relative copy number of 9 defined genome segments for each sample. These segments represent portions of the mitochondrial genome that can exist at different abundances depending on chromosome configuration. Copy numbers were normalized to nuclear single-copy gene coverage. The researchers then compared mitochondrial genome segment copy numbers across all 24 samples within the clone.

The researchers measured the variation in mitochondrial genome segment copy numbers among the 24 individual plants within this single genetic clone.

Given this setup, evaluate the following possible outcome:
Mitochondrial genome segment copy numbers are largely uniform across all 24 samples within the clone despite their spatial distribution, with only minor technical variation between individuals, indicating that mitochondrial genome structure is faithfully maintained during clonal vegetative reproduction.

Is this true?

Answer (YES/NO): YES